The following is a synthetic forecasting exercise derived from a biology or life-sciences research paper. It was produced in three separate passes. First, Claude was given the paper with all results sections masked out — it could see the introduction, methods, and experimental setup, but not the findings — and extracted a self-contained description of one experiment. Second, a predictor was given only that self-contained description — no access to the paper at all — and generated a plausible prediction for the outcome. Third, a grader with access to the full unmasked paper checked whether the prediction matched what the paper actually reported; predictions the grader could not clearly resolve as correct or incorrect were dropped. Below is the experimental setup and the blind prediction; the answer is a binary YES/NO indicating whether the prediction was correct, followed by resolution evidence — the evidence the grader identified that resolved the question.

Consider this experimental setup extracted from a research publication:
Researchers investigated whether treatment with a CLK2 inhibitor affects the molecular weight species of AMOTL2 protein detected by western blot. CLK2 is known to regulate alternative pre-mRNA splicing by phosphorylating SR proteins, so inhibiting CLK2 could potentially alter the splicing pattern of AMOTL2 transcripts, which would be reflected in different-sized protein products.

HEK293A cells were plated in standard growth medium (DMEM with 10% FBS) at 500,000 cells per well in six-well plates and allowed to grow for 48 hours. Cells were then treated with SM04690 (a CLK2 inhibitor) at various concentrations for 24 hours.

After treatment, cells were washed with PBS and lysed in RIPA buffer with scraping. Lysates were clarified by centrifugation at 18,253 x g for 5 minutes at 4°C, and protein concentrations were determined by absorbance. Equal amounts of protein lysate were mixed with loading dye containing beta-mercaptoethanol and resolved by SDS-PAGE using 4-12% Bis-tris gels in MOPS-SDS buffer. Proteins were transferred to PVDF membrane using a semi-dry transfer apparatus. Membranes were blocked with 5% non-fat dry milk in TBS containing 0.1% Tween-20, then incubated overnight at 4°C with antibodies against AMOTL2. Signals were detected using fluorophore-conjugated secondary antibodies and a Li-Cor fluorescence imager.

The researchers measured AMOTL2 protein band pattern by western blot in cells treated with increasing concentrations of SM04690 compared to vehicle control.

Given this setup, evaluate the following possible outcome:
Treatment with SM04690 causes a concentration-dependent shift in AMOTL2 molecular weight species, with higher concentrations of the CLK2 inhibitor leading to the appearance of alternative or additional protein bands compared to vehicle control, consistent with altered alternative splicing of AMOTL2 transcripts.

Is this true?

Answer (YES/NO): YES